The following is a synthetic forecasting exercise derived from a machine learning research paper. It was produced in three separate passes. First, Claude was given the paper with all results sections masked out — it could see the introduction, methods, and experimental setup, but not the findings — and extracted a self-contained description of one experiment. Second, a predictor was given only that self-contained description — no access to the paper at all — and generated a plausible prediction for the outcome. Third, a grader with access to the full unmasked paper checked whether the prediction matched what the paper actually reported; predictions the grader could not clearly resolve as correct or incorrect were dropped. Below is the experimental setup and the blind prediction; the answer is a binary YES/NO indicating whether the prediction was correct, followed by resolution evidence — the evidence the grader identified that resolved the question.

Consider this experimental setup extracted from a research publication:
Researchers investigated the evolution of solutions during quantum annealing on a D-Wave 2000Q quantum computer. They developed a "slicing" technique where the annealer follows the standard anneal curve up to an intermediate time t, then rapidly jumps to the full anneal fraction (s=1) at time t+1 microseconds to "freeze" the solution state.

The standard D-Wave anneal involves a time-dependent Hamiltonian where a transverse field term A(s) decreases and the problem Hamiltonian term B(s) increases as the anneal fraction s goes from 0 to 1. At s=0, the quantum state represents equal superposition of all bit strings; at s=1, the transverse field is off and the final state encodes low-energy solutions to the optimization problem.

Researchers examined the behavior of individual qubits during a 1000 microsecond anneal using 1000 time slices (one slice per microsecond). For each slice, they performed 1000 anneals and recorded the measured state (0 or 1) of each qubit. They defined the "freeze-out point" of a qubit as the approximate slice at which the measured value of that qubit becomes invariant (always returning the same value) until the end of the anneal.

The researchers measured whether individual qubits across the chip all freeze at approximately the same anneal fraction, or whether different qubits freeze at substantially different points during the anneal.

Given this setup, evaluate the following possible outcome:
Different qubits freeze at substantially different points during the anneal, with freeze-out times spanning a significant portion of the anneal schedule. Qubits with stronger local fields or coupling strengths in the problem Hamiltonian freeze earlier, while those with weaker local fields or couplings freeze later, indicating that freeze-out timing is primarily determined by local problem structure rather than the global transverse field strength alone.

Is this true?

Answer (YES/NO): NO